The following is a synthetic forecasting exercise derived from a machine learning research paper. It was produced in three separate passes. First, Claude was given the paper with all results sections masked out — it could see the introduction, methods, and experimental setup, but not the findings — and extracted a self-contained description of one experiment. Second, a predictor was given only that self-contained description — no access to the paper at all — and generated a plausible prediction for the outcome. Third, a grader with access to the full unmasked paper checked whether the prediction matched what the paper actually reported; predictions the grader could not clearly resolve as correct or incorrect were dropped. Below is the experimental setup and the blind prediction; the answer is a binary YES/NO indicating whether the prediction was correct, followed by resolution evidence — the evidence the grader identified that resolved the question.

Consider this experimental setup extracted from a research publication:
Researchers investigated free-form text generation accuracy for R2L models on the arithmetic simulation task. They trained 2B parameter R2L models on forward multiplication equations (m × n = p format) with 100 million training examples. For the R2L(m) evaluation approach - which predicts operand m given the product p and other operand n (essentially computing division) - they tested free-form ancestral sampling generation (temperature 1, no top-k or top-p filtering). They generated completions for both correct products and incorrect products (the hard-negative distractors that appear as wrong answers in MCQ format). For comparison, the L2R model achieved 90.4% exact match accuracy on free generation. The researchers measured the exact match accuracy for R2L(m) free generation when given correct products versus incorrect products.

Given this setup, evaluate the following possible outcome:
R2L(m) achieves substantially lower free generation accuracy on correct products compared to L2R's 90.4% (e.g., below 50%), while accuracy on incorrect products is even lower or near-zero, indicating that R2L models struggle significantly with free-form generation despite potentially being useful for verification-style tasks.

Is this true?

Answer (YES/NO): NO